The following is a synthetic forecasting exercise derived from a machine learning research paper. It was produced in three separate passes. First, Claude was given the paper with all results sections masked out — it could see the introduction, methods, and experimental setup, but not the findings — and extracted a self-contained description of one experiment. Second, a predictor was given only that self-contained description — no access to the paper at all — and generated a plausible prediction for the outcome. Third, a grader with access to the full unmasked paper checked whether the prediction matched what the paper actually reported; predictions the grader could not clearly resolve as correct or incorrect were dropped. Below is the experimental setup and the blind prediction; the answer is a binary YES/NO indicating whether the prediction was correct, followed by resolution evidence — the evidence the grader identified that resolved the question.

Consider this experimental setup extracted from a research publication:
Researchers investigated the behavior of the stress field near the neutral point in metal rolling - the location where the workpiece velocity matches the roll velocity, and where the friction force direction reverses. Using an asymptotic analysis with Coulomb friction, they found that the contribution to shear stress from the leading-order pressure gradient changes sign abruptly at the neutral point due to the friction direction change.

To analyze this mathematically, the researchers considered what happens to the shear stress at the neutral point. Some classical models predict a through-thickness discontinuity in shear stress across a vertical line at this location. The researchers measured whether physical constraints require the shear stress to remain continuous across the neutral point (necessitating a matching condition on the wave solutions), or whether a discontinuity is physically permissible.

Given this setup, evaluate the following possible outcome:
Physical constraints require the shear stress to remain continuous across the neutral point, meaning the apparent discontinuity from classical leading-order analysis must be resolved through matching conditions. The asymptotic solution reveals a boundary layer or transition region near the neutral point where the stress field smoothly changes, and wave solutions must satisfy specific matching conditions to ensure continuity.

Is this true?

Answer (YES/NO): NO